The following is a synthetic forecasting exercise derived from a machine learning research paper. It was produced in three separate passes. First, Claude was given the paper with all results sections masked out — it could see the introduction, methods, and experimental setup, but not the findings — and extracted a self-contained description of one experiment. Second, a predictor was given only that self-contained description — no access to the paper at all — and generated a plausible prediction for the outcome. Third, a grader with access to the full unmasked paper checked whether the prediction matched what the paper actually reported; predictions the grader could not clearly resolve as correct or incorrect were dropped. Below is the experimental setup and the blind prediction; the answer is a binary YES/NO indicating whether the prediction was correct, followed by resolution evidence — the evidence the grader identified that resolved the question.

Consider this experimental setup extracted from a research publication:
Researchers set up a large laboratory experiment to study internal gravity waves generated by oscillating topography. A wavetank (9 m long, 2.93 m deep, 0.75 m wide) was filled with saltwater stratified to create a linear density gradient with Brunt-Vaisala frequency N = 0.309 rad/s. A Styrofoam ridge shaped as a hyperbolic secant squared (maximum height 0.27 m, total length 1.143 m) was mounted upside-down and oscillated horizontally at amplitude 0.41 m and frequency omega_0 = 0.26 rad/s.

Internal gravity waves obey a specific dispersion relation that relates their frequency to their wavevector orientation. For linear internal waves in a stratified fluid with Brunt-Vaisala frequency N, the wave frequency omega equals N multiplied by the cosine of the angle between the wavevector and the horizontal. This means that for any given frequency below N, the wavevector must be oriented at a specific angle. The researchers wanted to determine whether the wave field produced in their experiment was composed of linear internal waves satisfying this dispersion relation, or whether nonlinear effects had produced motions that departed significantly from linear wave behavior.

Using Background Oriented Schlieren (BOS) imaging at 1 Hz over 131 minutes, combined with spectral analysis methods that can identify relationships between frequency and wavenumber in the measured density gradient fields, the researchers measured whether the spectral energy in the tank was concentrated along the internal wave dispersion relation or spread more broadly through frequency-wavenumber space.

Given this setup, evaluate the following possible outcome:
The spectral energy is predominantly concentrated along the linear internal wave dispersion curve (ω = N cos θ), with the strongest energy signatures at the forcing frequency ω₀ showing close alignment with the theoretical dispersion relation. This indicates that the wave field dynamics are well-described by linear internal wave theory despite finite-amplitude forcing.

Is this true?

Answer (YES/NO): YES